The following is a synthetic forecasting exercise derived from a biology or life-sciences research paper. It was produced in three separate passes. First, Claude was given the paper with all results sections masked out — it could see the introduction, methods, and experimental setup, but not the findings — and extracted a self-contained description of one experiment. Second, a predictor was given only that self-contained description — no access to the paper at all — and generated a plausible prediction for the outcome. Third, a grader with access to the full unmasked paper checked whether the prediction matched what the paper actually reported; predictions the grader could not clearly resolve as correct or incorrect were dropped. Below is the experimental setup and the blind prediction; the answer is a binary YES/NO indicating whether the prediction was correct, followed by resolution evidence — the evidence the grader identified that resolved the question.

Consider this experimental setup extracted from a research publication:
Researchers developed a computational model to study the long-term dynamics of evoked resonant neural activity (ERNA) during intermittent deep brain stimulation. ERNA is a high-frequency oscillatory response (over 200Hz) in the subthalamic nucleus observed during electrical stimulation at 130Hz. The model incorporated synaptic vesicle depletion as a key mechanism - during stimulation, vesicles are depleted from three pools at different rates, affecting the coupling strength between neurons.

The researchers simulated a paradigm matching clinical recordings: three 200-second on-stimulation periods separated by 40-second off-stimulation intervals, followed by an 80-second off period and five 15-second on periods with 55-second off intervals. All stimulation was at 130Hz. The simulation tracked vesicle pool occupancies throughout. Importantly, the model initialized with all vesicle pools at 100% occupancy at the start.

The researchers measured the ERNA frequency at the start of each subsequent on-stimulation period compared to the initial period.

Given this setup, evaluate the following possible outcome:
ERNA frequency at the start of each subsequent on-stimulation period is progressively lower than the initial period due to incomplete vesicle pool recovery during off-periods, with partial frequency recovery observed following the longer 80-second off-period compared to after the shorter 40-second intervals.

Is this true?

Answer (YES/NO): NO